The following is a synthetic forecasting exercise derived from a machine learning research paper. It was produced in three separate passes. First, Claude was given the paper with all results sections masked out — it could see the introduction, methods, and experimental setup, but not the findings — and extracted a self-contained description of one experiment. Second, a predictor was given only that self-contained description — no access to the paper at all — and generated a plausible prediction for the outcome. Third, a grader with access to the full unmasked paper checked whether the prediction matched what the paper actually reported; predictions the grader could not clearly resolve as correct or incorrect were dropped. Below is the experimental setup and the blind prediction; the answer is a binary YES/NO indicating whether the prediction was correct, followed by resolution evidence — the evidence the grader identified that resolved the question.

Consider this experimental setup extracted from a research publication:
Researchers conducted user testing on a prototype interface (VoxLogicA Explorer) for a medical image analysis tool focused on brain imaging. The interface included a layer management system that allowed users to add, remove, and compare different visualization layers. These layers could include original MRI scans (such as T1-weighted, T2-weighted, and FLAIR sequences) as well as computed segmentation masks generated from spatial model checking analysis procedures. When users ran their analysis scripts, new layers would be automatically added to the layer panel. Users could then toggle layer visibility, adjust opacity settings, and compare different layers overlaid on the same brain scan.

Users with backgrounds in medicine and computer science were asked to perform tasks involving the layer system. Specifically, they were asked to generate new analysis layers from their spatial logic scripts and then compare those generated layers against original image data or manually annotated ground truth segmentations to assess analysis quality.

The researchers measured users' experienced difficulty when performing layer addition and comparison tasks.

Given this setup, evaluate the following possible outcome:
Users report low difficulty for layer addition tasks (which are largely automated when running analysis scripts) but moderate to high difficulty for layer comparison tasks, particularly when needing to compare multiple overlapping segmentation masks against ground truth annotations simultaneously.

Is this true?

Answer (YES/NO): NO